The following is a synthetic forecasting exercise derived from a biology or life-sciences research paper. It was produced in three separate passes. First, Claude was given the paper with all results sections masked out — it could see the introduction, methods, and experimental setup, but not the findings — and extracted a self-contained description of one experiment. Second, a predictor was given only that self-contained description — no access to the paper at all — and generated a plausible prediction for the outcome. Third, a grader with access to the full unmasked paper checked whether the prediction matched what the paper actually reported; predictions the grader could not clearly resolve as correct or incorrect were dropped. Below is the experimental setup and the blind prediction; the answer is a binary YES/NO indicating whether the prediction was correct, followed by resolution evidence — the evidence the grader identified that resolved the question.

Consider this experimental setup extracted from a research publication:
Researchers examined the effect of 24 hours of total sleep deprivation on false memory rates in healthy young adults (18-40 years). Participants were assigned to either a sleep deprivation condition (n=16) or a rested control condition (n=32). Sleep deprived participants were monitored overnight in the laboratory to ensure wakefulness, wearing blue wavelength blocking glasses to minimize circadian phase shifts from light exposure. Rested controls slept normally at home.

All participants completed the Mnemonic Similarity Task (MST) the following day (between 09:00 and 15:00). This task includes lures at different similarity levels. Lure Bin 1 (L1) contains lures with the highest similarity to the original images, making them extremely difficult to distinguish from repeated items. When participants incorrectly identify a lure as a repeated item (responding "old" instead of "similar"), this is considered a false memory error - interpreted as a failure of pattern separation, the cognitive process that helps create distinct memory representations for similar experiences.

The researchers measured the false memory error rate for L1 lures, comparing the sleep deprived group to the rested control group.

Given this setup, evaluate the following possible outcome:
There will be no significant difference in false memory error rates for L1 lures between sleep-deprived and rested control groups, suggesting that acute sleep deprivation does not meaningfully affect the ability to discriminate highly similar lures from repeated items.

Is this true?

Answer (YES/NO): YES